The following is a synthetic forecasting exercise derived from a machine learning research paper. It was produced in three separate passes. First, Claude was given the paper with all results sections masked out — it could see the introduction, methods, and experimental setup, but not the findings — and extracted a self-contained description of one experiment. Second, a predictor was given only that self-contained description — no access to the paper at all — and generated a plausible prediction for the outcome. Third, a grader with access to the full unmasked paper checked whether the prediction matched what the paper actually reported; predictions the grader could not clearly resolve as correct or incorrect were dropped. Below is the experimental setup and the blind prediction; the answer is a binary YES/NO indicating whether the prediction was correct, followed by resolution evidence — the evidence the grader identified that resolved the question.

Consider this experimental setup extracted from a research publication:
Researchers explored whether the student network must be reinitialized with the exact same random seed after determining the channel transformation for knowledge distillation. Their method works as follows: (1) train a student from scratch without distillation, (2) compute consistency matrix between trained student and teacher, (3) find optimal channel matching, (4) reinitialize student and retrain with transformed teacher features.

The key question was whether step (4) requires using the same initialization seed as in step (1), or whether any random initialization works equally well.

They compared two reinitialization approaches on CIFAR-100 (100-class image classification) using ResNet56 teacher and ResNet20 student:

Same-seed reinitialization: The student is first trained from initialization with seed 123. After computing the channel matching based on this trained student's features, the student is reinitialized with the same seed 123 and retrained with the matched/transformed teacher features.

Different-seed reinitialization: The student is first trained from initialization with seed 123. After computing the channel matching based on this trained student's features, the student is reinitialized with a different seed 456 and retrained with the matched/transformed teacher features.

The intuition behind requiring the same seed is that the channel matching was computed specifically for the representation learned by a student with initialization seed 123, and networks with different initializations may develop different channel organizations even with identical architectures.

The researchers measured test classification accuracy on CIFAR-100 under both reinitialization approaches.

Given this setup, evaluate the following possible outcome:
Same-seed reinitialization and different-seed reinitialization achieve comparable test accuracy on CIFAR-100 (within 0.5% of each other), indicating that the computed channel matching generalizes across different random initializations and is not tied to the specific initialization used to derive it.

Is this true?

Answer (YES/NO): NO